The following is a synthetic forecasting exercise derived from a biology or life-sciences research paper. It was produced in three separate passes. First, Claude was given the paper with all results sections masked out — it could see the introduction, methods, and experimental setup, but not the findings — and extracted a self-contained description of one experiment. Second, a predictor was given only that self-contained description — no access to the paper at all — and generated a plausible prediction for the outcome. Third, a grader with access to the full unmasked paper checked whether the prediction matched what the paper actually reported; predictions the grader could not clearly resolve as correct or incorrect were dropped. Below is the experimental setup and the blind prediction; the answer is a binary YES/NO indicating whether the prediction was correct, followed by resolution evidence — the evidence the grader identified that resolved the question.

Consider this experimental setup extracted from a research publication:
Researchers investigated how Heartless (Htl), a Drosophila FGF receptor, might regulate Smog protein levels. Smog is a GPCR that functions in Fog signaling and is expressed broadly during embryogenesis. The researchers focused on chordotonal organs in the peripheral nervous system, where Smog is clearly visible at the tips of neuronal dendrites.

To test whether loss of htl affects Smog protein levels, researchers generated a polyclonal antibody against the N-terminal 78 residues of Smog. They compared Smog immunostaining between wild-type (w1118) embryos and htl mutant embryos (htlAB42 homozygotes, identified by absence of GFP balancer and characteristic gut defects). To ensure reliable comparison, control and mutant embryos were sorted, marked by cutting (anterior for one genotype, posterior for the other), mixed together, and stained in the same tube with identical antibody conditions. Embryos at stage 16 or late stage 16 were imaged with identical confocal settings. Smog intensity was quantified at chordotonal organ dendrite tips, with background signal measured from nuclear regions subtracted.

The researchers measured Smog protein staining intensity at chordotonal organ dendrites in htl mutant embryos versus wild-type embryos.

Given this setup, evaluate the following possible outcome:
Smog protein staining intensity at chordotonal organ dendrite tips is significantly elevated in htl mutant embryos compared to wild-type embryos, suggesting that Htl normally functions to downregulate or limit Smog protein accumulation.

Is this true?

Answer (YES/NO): NO